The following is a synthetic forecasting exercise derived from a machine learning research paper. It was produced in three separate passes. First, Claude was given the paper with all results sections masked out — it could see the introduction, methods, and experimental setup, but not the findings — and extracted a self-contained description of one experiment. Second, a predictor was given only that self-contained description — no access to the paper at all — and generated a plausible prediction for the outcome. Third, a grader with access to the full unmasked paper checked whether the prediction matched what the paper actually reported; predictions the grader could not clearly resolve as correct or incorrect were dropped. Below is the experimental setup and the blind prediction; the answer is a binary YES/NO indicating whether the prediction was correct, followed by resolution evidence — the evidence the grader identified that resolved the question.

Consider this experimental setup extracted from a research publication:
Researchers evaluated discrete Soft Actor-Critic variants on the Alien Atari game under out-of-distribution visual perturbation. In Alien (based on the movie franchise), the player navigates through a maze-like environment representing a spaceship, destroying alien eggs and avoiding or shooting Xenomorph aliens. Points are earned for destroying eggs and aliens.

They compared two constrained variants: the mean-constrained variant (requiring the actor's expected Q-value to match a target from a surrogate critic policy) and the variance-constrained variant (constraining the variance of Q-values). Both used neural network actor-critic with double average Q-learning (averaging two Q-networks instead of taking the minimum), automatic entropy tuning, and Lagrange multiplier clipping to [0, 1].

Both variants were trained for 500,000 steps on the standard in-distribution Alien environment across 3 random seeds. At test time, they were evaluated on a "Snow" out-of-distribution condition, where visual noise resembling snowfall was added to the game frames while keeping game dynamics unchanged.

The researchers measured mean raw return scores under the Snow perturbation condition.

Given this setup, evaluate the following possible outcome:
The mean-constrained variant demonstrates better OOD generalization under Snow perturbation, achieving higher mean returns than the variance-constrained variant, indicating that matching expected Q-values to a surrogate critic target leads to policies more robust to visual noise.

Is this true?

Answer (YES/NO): NO